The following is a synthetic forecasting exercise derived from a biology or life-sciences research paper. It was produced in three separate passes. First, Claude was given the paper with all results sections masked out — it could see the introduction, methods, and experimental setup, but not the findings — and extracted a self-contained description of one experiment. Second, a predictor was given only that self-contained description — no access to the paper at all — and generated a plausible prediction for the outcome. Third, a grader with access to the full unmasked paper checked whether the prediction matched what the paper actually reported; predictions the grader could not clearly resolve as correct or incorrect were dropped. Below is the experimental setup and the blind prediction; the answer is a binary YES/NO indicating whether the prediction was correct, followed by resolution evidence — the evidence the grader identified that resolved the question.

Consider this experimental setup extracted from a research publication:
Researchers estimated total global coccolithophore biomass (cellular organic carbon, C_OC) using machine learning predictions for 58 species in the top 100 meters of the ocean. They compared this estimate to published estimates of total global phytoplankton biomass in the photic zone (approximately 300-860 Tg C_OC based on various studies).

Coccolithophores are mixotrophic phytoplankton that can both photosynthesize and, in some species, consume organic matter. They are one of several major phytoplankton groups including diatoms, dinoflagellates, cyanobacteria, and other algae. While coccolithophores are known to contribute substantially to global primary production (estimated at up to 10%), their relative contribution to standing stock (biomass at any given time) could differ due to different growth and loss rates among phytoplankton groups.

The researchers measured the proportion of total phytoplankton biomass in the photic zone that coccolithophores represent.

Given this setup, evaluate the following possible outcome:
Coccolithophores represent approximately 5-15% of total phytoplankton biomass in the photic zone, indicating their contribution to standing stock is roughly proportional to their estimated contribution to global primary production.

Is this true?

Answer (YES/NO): NO